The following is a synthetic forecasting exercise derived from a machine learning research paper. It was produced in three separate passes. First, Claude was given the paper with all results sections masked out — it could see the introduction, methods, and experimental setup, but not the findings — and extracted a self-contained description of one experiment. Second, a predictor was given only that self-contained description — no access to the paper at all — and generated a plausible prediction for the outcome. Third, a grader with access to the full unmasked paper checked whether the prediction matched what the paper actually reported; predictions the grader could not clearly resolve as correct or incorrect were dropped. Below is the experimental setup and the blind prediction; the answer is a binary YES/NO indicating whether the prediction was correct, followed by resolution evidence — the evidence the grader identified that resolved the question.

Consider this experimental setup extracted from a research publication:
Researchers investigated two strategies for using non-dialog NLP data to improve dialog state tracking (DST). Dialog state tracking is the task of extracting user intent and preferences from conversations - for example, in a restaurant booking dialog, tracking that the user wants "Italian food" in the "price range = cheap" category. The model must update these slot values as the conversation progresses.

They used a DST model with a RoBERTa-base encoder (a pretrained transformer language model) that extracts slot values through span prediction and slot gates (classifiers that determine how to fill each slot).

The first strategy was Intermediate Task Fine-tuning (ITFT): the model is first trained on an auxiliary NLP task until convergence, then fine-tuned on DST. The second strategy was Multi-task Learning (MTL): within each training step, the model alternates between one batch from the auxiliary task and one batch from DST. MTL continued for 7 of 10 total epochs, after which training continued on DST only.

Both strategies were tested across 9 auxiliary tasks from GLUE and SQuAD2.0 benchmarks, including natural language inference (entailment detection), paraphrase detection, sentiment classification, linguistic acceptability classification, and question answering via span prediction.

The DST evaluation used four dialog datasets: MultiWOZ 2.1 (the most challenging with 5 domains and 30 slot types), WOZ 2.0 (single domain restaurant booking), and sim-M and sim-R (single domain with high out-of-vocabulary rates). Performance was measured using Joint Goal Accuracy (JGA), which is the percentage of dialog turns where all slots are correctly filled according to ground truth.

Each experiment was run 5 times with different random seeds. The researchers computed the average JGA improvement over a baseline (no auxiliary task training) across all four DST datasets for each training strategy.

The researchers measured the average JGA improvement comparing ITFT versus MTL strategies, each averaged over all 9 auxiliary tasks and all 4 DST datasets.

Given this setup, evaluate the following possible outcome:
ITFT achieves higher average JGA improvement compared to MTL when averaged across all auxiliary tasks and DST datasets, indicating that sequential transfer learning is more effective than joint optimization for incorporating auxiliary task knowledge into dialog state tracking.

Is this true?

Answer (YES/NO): NO